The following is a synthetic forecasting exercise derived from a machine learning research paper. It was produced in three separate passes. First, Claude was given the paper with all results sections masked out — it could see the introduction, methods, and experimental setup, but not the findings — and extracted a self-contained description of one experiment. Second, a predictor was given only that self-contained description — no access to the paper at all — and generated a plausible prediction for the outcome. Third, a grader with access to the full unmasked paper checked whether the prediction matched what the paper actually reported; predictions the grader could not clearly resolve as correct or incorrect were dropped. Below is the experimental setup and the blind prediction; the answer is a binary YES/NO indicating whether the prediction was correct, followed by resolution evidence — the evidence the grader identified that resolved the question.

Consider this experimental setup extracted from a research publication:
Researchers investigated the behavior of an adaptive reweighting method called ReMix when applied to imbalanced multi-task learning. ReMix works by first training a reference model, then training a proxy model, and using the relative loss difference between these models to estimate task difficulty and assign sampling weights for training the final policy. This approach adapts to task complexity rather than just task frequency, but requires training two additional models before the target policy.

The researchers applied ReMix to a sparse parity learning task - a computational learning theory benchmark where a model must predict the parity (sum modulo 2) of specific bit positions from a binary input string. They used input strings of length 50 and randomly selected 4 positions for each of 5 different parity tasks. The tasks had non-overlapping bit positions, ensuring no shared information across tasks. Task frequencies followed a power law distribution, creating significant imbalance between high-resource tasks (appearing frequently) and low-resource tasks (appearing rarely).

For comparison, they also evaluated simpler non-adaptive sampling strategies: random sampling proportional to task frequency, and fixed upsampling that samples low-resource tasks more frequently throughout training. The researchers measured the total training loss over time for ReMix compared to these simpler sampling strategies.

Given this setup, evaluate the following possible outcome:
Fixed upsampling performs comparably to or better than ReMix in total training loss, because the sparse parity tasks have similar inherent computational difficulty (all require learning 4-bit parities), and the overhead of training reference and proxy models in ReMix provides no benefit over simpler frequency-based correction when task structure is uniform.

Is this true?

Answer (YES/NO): YES